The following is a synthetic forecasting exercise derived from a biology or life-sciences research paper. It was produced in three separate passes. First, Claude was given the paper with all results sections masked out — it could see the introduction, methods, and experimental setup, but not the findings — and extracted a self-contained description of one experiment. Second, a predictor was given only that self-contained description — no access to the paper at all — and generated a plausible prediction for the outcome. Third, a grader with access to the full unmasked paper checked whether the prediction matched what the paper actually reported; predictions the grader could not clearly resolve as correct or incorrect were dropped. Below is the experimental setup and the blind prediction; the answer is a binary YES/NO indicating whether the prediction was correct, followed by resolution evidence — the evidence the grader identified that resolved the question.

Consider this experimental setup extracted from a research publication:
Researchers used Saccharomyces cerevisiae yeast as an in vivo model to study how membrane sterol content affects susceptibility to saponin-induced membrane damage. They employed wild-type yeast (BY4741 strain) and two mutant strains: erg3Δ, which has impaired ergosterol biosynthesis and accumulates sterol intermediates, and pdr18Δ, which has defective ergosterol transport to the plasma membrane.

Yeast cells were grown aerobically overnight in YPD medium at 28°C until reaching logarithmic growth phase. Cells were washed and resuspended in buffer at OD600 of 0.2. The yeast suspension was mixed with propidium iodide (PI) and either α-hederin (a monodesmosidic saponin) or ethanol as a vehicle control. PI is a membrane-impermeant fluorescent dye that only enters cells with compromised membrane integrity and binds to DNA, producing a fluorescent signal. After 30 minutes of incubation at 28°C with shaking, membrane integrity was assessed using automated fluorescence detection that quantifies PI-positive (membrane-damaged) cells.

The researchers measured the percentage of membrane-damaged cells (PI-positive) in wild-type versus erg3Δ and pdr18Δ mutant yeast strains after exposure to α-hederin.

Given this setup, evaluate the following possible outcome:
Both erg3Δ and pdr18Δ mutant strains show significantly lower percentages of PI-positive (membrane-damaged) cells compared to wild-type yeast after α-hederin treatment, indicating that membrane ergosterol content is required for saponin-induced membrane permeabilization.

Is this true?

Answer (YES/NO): YES